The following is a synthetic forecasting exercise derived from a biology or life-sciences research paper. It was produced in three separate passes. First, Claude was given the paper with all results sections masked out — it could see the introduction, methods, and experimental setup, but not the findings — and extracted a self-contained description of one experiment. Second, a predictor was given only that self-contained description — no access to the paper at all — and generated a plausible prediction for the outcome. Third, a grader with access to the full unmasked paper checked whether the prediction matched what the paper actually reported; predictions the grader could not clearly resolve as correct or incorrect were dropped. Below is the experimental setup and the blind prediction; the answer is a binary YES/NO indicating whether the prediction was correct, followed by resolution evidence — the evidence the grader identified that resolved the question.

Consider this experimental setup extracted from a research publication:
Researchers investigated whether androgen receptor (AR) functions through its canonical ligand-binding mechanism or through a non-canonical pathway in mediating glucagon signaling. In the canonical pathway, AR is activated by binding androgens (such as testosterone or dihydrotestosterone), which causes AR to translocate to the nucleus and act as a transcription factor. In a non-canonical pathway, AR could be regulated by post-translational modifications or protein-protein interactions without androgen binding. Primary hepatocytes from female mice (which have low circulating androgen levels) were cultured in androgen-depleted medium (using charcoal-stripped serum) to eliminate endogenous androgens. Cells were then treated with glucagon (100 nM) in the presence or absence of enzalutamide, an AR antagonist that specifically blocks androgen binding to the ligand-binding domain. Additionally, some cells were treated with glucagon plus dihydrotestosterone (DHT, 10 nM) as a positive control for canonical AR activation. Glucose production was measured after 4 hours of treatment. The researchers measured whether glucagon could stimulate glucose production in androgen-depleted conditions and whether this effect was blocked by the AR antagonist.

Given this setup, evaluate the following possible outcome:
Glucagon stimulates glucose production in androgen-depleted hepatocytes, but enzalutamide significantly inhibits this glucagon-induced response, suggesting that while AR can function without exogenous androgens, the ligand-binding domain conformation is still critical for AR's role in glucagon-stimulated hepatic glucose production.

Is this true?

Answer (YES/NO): NO